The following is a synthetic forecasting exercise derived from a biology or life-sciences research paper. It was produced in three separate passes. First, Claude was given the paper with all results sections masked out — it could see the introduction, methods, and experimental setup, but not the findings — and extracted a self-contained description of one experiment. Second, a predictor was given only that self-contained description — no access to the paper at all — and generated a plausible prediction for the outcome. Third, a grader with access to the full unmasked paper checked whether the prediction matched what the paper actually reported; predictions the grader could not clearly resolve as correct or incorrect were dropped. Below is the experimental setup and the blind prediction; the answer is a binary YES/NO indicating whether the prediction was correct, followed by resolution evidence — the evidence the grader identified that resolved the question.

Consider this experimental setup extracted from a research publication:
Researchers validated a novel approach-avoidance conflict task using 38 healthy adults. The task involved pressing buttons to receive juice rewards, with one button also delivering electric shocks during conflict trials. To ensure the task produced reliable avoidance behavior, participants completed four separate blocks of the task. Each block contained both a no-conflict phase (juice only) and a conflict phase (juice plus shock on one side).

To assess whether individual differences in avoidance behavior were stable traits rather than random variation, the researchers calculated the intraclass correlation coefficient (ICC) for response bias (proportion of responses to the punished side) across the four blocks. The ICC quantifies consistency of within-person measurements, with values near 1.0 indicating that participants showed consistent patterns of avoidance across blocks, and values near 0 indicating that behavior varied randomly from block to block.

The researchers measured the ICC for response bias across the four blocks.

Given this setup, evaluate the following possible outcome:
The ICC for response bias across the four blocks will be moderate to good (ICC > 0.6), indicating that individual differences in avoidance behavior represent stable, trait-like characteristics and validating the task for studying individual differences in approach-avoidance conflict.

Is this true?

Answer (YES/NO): YES